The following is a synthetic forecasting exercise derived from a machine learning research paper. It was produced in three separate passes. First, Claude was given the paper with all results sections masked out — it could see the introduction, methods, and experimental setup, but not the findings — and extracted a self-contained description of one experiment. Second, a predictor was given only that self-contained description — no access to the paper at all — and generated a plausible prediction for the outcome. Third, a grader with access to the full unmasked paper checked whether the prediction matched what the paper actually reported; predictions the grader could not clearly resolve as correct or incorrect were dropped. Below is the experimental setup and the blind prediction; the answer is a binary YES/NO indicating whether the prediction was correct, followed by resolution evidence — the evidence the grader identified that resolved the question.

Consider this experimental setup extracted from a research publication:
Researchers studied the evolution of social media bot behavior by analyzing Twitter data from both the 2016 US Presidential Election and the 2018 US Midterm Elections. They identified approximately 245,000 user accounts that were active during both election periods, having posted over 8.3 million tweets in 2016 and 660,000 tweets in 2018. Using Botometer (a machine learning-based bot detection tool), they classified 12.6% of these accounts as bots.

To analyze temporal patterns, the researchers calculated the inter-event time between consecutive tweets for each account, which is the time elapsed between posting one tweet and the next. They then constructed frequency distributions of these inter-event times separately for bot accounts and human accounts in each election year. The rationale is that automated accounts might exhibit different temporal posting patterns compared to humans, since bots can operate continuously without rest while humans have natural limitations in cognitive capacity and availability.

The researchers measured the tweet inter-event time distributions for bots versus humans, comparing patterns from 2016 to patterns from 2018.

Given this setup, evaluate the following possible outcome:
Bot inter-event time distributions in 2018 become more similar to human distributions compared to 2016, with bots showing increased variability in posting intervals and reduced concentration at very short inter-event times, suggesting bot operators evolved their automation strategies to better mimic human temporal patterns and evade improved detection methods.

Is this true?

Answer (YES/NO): YES